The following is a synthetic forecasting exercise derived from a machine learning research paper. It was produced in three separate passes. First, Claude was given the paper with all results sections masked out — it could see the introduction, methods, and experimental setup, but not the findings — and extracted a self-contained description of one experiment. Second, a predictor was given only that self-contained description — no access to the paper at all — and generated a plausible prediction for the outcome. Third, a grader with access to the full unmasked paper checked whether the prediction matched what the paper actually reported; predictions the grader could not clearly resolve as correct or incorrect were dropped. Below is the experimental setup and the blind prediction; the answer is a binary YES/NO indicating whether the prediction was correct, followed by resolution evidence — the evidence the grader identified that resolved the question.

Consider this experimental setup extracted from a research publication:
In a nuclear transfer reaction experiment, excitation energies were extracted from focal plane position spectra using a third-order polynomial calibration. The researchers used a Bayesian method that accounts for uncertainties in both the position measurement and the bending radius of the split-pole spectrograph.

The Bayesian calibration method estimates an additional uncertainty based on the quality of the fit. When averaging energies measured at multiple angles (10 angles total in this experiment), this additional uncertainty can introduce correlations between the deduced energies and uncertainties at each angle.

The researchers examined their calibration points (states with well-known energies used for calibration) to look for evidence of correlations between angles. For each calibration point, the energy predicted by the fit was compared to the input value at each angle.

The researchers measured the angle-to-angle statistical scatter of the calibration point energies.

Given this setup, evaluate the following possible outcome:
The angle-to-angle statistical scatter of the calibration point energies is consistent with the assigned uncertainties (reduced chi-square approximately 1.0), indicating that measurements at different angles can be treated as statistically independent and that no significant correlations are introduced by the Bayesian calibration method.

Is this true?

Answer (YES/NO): NO